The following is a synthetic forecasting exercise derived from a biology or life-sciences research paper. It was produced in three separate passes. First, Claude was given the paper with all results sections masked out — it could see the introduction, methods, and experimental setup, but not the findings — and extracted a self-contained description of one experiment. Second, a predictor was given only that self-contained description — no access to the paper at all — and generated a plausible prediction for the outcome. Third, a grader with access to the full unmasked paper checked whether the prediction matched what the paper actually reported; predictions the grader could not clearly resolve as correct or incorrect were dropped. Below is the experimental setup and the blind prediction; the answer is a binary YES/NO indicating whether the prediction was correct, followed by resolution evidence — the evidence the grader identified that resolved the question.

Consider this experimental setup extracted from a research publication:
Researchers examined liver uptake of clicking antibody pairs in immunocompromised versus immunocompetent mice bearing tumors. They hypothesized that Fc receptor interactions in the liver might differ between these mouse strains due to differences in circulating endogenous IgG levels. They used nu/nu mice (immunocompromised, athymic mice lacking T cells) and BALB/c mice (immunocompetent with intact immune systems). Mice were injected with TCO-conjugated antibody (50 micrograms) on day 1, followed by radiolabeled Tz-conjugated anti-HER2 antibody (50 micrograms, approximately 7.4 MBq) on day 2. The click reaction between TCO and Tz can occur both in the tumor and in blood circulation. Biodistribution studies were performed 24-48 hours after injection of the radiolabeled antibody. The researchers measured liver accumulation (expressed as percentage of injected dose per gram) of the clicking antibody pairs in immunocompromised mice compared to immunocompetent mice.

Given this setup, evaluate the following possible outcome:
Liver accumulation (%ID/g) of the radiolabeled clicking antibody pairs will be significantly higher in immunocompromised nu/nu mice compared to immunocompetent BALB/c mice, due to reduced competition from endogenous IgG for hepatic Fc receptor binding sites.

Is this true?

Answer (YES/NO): YES